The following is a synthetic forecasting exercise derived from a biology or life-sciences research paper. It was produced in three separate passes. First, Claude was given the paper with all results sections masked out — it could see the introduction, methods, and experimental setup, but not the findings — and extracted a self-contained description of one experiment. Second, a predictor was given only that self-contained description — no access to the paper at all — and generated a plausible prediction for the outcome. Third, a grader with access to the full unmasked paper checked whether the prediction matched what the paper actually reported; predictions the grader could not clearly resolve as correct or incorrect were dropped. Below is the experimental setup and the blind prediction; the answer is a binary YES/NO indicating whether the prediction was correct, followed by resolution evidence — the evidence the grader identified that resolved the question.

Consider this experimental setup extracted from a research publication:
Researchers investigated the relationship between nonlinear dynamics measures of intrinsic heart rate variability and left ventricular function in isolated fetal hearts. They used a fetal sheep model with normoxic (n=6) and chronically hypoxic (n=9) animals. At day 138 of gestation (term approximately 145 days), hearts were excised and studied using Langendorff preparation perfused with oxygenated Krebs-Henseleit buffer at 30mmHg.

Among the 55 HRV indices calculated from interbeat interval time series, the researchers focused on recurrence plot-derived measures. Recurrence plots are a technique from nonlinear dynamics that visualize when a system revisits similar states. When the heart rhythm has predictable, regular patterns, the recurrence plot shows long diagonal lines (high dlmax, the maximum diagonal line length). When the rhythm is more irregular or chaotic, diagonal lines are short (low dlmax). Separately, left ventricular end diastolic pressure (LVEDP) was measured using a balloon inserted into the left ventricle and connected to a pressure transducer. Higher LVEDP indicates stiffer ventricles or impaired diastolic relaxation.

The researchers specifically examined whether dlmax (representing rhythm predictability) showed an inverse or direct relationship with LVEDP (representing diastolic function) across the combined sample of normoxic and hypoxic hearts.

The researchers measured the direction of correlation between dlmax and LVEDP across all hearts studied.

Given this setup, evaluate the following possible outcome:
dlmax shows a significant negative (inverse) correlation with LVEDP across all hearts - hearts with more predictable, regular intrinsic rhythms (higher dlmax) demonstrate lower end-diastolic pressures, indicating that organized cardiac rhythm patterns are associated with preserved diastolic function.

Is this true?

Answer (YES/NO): YES